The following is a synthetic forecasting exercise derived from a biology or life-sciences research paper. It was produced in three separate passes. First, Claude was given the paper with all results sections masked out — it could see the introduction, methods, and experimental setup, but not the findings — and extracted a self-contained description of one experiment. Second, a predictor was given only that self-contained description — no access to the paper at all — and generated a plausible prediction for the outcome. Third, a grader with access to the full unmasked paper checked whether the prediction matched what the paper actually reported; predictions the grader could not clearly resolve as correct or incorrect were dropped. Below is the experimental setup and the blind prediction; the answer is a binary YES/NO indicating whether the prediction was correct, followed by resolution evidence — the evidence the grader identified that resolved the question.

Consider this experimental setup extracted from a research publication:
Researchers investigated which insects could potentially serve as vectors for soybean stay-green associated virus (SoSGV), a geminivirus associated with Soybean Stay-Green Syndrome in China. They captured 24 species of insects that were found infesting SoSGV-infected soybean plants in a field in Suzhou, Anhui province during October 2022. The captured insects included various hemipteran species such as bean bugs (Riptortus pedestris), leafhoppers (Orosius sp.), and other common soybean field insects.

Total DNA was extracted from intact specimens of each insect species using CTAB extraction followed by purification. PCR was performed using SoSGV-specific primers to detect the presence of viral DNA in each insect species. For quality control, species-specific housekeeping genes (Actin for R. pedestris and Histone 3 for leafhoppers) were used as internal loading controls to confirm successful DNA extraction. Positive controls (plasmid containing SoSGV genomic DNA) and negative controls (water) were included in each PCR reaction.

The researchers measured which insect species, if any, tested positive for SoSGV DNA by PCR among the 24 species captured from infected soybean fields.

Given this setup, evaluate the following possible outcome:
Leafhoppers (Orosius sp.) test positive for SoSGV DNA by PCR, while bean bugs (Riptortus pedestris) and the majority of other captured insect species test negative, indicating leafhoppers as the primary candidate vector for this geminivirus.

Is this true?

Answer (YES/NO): NO